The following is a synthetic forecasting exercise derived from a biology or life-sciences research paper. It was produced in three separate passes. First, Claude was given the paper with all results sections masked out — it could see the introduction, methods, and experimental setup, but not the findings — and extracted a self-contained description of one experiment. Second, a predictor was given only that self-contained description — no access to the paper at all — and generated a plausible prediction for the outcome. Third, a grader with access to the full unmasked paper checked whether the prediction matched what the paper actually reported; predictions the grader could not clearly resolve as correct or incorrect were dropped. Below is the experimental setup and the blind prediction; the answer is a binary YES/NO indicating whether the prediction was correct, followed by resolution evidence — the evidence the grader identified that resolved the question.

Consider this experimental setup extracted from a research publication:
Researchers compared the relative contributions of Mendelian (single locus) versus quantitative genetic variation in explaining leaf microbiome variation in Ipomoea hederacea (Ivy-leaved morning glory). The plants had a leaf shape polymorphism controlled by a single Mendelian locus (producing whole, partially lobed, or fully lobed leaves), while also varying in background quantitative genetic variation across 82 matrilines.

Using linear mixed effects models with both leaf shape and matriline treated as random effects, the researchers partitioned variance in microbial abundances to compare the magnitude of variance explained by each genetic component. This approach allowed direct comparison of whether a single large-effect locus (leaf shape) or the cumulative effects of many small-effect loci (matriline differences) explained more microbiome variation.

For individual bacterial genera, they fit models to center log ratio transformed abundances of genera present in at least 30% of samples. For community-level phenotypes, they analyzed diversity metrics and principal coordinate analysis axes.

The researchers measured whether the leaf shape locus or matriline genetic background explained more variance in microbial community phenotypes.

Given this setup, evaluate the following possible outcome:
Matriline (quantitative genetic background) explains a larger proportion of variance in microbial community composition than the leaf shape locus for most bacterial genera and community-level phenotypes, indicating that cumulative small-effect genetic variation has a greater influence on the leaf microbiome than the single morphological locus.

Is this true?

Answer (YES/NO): YES